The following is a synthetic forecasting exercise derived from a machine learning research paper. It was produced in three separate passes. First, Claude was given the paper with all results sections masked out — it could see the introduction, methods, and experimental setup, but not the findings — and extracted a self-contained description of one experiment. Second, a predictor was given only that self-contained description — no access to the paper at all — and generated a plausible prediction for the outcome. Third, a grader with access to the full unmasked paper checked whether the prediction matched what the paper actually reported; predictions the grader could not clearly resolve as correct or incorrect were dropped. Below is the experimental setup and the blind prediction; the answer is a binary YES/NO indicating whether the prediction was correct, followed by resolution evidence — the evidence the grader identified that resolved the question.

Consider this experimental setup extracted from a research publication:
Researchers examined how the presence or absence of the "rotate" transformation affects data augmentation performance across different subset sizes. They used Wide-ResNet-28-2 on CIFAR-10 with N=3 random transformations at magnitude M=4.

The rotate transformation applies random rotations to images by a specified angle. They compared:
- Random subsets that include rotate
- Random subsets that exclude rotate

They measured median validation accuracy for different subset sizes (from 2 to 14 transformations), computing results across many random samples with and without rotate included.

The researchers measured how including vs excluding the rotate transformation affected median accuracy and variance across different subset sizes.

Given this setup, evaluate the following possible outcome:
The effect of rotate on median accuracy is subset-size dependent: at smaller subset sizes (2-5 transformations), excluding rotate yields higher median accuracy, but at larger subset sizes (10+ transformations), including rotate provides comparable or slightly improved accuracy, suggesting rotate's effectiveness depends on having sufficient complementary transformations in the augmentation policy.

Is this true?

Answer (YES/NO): NO